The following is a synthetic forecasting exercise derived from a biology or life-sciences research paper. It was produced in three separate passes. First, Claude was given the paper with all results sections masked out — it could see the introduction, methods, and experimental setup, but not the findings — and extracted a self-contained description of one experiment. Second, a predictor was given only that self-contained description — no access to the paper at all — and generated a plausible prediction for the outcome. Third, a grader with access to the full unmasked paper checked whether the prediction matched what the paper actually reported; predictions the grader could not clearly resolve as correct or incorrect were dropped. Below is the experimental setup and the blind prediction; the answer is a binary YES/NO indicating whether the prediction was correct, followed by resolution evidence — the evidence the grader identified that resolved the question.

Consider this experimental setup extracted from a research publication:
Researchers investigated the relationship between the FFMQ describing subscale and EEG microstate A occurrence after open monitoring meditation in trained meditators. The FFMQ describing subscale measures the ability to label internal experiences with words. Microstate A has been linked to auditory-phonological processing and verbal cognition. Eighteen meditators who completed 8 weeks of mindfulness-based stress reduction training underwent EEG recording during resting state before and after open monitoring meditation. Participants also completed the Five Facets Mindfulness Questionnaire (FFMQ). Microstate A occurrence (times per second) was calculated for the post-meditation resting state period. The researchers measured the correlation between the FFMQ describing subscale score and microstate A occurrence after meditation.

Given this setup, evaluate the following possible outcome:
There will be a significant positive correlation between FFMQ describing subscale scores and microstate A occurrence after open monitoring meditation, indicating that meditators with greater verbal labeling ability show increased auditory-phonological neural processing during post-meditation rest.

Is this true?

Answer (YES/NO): NO